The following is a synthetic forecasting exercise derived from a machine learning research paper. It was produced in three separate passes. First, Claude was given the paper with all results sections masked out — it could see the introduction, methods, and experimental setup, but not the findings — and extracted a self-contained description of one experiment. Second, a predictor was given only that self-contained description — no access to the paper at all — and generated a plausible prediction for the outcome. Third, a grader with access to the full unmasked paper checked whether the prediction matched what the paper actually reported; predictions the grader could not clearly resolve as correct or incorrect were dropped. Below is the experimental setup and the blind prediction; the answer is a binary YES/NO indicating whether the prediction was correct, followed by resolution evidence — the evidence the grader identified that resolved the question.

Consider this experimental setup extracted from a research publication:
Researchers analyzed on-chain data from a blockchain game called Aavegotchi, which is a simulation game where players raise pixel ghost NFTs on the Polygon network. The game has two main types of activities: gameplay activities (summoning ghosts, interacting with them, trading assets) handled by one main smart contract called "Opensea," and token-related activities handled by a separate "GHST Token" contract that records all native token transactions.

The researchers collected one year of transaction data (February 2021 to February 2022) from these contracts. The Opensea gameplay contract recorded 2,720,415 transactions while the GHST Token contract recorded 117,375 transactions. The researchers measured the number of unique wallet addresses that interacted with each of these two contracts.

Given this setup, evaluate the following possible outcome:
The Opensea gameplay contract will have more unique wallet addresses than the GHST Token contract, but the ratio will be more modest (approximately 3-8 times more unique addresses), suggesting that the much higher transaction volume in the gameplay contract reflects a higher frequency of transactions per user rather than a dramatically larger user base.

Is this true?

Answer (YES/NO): NO